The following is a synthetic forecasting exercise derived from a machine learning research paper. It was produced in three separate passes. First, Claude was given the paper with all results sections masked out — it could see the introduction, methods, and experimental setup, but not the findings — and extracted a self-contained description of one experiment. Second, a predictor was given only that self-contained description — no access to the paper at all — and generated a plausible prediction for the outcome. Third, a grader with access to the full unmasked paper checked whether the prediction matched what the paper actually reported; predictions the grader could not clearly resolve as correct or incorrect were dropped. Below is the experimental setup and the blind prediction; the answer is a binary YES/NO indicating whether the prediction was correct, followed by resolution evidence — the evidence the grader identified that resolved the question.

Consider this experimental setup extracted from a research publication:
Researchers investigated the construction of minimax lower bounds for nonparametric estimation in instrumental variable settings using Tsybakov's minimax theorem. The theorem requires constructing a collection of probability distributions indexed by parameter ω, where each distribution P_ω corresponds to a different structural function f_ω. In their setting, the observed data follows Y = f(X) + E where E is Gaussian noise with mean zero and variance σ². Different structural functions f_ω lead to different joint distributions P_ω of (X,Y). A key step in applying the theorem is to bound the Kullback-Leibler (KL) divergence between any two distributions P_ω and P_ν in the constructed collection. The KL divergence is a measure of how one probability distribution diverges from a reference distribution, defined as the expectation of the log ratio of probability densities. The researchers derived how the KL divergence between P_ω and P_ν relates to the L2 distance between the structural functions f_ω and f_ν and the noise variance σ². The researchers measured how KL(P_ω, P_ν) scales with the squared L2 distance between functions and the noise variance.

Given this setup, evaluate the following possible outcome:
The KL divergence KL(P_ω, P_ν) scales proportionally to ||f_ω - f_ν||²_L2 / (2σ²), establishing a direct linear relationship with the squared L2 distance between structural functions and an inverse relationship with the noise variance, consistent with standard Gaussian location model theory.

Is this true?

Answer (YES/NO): YES